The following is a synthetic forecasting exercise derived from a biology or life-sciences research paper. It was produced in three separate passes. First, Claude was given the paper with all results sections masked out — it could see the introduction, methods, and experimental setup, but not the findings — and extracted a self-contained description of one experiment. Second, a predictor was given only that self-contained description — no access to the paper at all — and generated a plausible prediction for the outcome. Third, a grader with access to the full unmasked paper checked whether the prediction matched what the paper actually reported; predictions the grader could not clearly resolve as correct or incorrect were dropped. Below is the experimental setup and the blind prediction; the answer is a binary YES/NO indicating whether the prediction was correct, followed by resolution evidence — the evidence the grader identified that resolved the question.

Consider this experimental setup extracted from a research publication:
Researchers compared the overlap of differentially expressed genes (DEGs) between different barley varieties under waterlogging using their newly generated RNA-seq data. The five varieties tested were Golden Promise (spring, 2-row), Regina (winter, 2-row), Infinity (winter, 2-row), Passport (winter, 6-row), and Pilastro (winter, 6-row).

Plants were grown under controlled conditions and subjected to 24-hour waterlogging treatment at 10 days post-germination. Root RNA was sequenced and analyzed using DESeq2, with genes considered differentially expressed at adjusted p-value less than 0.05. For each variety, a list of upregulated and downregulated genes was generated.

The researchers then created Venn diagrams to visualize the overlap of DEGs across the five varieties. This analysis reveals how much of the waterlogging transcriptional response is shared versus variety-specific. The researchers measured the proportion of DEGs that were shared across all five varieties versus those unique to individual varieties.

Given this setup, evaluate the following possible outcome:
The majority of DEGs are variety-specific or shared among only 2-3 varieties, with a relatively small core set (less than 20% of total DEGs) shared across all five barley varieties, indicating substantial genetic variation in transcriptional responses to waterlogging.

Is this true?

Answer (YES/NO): YES